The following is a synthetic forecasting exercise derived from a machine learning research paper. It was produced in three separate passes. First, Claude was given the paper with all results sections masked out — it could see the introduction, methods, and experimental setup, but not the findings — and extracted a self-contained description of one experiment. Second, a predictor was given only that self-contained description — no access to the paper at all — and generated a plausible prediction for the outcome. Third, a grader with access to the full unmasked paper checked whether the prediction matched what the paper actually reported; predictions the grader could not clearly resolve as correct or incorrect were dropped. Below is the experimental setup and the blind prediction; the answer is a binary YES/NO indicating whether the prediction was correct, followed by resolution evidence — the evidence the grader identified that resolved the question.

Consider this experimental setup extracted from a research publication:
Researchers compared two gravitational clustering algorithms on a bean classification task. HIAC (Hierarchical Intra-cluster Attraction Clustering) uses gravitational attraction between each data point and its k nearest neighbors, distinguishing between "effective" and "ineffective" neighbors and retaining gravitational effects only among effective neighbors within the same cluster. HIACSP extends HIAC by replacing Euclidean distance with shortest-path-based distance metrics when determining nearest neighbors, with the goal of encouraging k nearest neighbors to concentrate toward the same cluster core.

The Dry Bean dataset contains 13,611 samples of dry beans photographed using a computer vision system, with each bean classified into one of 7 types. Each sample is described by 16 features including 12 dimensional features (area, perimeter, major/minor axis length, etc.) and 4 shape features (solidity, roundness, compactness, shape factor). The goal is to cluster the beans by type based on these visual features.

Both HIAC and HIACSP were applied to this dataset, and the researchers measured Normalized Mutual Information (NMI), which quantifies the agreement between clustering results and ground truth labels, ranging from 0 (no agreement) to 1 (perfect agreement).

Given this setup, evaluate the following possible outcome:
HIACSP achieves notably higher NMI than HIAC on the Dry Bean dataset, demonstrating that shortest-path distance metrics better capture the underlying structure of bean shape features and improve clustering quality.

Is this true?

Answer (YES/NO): NO